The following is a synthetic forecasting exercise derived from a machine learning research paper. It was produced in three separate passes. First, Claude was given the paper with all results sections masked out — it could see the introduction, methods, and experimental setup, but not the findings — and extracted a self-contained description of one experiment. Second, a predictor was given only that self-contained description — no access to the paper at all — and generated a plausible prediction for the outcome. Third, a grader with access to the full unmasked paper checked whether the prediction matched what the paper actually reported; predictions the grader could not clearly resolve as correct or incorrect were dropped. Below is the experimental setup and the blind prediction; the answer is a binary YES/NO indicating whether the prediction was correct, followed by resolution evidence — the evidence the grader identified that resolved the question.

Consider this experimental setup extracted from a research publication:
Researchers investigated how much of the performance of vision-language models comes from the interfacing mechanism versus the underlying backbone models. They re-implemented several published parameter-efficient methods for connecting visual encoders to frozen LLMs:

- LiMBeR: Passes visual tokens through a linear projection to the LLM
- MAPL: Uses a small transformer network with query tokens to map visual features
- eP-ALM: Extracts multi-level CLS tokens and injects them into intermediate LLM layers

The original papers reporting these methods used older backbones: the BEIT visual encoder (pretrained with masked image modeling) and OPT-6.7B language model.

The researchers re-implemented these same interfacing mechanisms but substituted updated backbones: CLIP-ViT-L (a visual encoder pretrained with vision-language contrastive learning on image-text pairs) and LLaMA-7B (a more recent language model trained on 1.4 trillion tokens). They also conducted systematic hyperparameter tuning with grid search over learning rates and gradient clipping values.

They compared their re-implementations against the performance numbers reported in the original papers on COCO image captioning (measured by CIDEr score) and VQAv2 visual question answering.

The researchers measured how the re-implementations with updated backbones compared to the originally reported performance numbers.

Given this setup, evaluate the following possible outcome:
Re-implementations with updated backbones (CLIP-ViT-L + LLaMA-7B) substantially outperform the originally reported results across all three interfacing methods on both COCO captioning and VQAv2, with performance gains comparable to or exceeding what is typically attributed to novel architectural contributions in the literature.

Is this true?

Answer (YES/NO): YES